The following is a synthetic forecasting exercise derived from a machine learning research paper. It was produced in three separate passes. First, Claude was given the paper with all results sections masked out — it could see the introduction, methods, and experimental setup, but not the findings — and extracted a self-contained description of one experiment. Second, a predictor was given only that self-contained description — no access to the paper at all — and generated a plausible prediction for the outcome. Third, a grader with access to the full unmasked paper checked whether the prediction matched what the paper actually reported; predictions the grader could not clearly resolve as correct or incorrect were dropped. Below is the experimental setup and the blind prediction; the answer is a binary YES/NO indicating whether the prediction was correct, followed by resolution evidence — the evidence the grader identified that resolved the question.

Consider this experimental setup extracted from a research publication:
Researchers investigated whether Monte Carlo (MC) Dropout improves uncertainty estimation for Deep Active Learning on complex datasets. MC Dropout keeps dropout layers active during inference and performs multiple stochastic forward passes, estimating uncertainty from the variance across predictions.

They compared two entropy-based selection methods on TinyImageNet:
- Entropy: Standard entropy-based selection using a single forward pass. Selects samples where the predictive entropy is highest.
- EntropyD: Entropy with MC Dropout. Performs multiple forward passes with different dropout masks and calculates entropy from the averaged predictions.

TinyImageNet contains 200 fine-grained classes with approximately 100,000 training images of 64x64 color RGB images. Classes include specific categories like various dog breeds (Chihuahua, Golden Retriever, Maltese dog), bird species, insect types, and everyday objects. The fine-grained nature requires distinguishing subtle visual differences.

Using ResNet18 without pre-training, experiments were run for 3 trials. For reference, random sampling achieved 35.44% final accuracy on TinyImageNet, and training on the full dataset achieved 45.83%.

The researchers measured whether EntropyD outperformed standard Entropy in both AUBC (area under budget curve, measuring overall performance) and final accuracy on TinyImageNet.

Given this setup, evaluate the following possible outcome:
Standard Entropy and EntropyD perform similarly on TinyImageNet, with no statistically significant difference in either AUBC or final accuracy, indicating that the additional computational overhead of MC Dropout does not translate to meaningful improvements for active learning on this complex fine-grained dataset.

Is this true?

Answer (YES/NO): NO